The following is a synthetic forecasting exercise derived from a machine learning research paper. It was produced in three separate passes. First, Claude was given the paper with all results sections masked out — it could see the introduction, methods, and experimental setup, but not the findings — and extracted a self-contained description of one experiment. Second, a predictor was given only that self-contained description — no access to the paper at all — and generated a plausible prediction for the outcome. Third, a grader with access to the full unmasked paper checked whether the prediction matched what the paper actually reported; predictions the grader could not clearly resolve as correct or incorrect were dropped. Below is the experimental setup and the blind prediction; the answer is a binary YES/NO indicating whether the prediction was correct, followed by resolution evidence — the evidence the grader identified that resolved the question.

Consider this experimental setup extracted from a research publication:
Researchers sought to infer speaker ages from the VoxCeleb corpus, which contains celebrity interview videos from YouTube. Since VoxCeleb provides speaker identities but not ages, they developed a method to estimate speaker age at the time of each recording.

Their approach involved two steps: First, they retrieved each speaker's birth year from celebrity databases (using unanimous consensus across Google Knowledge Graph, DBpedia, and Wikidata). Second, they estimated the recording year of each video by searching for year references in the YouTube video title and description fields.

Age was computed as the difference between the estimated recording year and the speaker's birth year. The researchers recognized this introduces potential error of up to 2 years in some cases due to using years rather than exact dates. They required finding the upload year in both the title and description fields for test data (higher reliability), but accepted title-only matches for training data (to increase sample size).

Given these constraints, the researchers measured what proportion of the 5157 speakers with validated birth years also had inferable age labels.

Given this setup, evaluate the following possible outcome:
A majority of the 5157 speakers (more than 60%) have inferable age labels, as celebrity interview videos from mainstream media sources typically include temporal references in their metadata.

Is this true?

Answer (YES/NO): NO